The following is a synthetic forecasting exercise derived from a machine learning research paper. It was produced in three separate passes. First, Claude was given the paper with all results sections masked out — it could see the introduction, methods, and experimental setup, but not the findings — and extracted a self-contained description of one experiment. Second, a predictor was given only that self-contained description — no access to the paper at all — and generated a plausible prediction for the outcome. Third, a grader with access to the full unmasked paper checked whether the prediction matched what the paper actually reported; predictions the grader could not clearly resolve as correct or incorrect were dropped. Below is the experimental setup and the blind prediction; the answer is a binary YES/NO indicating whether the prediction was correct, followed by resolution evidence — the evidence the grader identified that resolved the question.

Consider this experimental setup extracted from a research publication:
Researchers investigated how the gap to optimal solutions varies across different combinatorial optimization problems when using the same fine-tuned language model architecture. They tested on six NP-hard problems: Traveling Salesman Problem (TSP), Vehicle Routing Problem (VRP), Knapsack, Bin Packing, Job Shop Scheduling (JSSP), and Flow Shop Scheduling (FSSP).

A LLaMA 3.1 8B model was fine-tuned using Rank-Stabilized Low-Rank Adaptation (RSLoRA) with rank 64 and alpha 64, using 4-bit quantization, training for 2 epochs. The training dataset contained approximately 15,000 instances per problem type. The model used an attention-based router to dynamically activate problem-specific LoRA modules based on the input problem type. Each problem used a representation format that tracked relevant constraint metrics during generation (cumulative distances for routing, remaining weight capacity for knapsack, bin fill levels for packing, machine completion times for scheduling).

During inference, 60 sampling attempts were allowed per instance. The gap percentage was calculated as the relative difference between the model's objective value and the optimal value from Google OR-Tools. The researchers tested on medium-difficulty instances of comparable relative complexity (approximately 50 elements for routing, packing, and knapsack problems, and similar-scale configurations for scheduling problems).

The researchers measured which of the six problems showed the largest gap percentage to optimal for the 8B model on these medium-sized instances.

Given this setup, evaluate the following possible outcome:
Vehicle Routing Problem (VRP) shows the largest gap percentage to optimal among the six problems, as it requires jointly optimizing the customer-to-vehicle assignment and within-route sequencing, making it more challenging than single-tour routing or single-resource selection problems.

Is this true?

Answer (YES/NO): NO